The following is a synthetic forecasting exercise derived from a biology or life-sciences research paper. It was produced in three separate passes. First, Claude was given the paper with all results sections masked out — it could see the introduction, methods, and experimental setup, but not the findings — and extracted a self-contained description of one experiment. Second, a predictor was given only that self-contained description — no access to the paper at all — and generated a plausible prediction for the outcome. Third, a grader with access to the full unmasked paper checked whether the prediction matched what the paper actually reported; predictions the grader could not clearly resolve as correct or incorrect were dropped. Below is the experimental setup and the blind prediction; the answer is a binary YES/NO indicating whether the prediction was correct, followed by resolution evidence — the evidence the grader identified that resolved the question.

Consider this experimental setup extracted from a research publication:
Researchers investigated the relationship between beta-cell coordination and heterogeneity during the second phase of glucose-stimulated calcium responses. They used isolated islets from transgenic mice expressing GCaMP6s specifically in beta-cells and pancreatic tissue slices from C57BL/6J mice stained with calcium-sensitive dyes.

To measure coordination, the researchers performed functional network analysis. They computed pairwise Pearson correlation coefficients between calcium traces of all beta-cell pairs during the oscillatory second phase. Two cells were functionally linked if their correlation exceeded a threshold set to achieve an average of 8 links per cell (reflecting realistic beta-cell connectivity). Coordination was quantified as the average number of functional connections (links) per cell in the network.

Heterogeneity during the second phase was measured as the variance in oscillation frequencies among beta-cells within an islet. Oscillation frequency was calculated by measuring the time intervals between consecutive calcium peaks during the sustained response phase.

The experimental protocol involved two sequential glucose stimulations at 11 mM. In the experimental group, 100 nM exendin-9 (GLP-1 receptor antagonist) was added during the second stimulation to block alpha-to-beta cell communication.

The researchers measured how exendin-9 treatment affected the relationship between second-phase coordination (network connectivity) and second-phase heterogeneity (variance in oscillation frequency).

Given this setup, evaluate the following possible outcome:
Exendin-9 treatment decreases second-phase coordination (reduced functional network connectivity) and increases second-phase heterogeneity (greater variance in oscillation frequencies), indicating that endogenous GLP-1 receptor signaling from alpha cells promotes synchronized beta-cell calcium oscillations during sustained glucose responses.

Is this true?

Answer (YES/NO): NO